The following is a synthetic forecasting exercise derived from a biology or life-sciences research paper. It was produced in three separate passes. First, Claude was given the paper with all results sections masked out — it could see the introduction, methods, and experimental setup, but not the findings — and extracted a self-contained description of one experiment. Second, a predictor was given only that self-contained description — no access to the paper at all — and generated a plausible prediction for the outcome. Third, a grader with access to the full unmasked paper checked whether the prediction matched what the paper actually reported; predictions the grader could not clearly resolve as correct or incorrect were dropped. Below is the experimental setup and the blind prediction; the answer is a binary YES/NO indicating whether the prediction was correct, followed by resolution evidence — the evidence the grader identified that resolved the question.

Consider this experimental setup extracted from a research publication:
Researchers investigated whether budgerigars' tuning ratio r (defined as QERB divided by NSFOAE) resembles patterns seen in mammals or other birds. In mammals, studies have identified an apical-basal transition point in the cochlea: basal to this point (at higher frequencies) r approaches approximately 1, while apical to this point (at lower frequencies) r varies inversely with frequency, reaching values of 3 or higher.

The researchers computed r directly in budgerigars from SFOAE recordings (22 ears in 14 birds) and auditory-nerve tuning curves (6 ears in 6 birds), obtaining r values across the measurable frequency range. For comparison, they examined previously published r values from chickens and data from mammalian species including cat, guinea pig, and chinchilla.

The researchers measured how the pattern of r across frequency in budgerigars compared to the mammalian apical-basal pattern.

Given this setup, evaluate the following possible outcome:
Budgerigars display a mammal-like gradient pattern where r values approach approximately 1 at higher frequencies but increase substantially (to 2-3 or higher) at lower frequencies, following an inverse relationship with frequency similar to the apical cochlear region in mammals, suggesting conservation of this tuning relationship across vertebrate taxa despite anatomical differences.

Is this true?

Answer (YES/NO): NO